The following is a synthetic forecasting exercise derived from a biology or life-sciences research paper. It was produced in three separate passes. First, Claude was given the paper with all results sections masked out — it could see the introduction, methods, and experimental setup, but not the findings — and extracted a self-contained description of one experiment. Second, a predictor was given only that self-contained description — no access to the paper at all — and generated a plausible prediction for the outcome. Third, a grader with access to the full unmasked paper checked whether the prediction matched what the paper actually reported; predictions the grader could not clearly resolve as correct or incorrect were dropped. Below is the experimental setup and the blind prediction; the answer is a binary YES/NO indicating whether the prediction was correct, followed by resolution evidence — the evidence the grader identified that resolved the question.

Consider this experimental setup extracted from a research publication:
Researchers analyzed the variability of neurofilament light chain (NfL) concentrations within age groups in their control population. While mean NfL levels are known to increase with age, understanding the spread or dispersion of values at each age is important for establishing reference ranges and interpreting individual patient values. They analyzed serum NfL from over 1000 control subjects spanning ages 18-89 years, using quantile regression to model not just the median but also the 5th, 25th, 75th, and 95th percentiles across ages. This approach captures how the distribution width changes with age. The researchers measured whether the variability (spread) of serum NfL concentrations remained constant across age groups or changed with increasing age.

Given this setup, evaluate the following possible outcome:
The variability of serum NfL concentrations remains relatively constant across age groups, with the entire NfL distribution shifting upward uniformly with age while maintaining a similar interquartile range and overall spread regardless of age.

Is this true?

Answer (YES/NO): NO